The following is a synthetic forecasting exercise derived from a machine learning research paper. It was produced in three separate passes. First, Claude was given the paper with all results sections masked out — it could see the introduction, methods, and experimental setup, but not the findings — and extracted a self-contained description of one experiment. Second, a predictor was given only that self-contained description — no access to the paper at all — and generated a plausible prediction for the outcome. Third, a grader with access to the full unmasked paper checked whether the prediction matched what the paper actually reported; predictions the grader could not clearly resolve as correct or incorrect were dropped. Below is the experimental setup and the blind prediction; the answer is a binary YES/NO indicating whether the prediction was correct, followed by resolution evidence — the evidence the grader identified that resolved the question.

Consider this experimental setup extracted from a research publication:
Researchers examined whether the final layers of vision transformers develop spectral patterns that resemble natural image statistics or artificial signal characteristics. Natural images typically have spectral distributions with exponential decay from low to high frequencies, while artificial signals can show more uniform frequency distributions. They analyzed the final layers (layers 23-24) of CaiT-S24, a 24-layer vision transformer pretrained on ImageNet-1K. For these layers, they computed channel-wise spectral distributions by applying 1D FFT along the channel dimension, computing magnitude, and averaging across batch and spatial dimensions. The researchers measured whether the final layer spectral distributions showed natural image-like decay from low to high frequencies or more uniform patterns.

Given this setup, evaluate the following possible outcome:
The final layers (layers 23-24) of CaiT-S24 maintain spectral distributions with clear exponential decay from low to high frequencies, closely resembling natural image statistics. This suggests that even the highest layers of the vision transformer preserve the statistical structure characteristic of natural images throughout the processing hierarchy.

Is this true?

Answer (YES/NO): NO